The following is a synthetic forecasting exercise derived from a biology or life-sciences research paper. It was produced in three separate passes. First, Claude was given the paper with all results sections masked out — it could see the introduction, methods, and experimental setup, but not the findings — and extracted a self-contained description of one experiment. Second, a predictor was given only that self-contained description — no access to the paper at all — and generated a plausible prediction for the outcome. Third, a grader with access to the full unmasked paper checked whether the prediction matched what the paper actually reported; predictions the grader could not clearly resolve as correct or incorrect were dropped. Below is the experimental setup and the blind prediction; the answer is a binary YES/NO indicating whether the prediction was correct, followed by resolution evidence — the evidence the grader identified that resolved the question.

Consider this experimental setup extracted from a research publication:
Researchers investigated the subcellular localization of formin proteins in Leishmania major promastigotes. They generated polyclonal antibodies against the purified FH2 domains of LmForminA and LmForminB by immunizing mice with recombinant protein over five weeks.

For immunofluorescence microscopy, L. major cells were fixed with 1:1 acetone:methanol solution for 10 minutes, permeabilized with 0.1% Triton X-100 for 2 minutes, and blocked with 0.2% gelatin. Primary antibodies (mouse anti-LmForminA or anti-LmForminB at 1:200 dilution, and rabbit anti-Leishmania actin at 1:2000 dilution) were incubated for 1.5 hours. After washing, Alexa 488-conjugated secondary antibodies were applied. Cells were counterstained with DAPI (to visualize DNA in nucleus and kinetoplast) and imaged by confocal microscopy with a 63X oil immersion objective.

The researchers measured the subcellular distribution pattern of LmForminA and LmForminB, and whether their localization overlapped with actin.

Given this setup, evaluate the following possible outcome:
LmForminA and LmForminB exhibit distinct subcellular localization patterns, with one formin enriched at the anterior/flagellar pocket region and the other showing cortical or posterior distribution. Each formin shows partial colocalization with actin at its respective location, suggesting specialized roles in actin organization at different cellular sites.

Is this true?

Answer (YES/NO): NO